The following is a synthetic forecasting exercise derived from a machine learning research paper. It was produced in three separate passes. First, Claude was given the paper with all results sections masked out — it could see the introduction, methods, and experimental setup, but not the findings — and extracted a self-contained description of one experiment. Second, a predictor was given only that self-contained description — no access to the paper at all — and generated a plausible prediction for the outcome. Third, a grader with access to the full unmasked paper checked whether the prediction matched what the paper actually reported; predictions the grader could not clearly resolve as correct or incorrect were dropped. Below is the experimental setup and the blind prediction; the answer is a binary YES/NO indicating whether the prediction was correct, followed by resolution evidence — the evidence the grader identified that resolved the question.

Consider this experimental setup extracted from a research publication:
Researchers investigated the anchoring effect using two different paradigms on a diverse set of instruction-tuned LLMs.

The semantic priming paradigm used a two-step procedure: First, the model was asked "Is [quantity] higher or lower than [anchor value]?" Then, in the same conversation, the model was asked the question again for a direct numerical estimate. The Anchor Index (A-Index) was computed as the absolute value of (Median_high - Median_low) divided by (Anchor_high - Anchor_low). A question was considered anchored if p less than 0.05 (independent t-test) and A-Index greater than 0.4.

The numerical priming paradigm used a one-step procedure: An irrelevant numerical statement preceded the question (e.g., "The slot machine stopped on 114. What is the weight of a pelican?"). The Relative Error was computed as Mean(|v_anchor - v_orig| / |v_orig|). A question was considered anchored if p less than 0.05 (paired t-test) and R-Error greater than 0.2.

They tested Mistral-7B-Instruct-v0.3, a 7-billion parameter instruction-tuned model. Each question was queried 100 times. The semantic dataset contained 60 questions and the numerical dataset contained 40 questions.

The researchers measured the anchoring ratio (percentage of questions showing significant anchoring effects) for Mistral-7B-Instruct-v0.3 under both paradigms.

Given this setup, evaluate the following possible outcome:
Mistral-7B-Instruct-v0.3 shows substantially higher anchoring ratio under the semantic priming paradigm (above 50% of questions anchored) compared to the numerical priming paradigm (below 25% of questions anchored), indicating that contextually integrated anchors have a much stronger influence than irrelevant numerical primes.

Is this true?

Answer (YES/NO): NO